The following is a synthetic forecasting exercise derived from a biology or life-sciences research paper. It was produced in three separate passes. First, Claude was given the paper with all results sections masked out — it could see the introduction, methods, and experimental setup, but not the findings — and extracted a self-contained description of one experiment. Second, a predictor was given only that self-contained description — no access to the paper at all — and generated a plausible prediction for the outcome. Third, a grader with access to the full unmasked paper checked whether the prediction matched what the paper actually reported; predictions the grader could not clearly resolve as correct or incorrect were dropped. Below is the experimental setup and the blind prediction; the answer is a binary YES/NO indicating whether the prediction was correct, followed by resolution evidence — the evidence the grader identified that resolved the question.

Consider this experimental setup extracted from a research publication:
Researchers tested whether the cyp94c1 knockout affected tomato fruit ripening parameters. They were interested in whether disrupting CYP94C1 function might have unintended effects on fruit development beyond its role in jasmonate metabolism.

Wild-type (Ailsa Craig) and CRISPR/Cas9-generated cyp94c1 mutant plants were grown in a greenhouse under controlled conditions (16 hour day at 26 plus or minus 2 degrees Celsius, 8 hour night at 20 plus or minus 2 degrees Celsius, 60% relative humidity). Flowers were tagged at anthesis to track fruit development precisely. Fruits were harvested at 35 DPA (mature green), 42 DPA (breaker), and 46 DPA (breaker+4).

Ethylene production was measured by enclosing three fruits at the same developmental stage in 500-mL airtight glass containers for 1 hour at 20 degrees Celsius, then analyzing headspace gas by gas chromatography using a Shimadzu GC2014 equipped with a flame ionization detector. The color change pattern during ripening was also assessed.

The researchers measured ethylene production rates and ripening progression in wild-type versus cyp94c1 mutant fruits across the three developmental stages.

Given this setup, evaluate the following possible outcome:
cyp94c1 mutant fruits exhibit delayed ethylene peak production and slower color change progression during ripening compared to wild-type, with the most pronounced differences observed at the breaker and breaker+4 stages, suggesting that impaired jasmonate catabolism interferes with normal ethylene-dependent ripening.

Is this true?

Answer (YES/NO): NO